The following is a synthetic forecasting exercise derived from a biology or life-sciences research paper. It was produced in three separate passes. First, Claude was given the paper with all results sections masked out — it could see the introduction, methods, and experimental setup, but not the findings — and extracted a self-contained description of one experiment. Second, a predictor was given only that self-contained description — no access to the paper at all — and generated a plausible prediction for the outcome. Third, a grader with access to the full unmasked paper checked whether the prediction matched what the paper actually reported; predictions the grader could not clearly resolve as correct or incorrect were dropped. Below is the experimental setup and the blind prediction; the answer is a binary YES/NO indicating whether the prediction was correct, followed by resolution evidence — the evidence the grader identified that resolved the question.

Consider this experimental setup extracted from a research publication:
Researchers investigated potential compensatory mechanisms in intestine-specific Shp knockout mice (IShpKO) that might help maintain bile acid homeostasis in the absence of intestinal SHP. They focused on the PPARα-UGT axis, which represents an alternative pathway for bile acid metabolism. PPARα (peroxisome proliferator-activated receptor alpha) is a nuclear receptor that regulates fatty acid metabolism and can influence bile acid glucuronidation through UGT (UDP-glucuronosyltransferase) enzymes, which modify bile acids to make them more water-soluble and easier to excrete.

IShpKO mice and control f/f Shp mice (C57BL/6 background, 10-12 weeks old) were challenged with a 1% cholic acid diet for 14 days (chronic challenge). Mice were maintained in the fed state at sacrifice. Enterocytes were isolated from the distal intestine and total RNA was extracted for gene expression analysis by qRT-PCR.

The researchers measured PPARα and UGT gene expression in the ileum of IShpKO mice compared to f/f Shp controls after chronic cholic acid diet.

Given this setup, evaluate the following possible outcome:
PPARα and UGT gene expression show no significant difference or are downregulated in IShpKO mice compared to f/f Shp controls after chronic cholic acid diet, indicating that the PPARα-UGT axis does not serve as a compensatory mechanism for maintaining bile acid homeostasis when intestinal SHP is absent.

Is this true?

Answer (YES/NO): NO